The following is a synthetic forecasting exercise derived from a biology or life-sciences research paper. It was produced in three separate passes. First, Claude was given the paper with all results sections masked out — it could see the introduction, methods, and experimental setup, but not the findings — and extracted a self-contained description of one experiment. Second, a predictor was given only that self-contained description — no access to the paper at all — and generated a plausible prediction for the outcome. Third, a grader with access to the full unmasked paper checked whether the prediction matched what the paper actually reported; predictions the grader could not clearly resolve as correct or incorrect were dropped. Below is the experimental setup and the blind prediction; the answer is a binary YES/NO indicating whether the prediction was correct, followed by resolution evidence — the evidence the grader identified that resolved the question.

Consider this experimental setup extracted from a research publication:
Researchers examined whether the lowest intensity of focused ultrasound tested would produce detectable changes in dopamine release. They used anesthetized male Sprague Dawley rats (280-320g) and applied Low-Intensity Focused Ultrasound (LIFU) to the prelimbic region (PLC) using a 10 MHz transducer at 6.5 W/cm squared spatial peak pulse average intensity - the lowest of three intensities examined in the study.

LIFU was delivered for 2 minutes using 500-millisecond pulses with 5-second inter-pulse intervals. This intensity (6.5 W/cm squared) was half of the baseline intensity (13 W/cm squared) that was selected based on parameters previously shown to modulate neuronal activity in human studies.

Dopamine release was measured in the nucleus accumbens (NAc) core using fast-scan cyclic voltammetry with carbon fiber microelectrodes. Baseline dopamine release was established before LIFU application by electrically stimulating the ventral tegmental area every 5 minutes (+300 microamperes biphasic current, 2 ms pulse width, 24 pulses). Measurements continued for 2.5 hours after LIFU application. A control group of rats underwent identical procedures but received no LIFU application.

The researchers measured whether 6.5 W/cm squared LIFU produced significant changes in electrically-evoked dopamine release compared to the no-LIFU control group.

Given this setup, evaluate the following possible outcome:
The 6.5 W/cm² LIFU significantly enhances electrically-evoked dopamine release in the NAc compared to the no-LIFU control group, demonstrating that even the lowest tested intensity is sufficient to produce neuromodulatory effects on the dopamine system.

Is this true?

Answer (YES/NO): NO